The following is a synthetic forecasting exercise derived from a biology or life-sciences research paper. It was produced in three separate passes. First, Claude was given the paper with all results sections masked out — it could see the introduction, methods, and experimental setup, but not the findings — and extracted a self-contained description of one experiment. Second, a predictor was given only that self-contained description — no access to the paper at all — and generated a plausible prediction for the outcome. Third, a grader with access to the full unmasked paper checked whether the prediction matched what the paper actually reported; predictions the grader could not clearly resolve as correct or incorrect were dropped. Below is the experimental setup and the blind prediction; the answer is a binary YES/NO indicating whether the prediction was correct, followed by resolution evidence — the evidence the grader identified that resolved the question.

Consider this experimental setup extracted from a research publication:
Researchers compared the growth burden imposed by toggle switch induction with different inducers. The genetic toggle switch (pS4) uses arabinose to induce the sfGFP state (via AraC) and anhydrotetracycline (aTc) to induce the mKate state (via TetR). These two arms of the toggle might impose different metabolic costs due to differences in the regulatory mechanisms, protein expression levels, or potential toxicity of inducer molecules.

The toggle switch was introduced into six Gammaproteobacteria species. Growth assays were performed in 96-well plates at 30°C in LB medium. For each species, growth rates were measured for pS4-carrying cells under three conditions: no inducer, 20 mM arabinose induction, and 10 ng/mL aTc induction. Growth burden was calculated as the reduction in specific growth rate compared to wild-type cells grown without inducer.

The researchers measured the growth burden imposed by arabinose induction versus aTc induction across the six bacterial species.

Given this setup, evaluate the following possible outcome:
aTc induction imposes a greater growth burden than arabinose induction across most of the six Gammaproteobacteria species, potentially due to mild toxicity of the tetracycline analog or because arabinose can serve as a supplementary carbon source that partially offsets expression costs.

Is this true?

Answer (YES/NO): NO